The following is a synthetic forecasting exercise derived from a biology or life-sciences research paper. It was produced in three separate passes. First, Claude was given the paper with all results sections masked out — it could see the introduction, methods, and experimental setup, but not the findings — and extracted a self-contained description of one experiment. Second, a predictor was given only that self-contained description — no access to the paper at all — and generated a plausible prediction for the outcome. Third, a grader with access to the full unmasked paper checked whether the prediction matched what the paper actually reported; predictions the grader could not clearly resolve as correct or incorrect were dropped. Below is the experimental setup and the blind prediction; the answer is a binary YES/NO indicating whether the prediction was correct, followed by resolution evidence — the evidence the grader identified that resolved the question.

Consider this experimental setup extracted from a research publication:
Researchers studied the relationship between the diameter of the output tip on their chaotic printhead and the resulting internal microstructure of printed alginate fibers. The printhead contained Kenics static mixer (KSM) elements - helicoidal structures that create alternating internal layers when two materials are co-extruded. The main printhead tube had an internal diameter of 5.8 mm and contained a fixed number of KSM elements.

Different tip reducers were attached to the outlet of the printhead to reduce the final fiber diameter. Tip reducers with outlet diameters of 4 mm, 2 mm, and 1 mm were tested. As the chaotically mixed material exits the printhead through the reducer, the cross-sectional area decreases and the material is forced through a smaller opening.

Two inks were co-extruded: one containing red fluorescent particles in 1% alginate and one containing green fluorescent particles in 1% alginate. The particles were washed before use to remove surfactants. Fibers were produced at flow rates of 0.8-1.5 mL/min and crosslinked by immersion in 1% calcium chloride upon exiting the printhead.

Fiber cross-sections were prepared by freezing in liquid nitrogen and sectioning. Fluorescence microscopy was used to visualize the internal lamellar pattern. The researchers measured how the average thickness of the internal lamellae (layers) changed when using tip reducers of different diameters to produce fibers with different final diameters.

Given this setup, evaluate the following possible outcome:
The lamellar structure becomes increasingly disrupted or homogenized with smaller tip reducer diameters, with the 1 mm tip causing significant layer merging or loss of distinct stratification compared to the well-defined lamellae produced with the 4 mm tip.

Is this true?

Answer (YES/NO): NO